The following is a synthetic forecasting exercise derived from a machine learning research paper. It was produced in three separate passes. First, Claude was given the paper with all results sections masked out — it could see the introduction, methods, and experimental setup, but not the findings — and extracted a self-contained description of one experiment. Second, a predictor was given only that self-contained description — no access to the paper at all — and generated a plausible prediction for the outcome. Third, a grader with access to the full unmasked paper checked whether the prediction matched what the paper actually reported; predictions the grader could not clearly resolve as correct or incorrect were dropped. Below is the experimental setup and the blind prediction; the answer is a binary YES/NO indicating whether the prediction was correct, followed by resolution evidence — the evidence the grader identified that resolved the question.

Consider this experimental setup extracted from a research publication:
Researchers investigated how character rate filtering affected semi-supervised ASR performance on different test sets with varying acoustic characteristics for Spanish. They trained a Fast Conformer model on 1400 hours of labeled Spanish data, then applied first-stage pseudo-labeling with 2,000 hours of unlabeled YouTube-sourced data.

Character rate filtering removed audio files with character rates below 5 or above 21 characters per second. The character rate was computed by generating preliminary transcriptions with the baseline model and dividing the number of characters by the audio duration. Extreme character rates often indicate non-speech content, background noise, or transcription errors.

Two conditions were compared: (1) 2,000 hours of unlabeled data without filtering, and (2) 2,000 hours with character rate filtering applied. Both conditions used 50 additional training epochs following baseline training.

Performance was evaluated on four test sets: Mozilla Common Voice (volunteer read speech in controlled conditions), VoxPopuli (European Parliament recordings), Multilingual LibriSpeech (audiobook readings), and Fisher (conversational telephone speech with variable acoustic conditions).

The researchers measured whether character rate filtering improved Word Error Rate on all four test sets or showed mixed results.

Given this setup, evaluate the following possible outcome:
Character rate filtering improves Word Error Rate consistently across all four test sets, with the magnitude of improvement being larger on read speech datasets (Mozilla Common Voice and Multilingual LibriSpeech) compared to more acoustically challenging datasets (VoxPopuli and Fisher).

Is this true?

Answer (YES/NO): NO